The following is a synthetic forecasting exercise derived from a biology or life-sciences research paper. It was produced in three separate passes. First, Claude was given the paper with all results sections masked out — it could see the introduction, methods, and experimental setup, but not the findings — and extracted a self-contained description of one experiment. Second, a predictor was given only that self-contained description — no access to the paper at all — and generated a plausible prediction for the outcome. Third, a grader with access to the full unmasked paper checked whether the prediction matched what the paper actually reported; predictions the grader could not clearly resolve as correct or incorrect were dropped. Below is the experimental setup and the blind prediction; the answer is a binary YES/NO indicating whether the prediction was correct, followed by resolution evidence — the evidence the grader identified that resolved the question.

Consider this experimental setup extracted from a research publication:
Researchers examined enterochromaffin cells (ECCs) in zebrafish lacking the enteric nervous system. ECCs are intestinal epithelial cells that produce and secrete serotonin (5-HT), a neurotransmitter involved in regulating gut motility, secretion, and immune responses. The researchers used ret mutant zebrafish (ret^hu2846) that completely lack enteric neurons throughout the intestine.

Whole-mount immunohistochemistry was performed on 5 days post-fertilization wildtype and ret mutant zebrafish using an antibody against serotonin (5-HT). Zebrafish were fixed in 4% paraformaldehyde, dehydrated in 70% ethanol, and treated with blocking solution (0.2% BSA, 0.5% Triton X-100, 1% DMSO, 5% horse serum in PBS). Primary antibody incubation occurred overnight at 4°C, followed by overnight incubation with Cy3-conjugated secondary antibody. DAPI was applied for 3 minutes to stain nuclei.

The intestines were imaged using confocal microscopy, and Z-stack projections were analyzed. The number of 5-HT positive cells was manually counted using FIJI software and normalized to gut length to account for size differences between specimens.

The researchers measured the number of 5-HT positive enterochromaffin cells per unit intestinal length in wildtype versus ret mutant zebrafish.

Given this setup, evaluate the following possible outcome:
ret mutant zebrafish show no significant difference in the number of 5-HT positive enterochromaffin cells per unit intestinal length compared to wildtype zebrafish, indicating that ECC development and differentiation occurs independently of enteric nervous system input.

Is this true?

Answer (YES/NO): NO